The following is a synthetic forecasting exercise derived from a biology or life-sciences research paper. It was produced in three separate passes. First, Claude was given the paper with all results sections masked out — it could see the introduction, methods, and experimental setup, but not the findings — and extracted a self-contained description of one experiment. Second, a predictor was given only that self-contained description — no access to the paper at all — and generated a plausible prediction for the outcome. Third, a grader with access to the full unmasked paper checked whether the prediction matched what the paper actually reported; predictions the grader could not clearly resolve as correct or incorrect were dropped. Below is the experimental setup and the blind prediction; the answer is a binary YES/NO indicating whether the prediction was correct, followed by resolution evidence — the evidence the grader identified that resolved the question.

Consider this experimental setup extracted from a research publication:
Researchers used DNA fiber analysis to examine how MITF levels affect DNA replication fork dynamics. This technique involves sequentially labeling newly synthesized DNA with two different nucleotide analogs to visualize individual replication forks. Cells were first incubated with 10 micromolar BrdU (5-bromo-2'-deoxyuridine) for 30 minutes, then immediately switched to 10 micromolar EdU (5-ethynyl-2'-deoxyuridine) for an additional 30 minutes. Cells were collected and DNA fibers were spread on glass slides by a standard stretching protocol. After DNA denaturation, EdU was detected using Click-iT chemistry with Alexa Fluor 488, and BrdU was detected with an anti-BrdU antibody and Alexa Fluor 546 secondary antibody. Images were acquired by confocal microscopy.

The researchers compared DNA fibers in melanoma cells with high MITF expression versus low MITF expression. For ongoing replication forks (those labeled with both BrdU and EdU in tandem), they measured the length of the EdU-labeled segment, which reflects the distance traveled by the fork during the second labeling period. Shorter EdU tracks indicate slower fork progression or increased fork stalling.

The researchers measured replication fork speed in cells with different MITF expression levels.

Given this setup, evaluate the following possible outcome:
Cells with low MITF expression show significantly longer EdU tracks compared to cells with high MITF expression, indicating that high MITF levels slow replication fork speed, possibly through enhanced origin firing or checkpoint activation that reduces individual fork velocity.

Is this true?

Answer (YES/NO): YES